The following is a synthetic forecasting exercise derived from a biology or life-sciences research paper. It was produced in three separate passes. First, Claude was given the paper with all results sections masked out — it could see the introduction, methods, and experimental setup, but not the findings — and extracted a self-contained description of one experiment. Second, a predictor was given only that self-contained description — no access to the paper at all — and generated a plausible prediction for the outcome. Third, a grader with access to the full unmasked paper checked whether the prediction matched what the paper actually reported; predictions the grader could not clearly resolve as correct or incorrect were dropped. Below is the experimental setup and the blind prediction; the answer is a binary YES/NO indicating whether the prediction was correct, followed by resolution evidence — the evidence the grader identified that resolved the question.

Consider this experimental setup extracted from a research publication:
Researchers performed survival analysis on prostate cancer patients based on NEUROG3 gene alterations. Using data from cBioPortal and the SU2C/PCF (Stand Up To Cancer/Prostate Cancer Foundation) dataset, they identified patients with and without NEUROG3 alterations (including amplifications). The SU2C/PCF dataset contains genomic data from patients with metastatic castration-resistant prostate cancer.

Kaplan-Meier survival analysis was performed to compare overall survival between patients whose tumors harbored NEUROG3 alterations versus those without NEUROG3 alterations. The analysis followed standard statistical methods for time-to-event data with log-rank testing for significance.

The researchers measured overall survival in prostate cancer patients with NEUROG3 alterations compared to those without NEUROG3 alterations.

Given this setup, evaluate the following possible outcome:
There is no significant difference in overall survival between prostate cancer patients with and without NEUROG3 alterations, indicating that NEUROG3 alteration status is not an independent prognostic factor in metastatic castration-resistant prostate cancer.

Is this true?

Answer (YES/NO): NO